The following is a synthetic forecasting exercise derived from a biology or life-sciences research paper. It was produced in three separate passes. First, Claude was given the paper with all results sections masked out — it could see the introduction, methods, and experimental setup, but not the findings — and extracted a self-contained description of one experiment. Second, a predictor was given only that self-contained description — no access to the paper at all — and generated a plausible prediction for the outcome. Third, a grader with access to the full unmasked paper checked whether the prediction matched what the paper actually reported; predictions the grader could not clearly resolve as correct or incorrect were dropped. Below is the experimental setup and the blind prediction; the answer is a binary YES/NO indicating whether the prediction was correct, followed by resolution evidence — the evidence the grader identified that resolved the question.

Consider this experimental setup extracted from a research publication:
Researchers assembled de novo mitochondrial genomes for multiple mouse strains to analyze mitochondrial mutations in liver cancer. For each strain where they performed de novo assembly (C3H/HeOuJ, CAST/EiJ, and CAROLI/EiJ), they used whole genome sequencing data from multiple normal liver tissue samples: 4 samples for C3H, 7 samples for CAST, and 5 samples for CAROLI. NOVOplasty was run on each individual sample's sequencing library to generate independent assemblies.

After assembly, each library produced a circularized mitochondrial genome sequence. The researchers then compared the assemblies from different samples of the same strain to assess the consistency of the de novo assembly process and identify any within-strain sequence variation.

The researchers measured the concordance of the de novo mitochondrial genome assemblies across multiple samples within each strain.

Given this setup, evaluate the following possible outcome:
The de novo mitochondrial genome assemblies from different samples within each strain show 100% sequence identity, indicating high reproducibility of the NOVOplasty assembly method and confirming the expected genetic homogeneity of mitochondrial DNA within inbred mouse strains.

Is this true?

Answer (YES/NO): NO